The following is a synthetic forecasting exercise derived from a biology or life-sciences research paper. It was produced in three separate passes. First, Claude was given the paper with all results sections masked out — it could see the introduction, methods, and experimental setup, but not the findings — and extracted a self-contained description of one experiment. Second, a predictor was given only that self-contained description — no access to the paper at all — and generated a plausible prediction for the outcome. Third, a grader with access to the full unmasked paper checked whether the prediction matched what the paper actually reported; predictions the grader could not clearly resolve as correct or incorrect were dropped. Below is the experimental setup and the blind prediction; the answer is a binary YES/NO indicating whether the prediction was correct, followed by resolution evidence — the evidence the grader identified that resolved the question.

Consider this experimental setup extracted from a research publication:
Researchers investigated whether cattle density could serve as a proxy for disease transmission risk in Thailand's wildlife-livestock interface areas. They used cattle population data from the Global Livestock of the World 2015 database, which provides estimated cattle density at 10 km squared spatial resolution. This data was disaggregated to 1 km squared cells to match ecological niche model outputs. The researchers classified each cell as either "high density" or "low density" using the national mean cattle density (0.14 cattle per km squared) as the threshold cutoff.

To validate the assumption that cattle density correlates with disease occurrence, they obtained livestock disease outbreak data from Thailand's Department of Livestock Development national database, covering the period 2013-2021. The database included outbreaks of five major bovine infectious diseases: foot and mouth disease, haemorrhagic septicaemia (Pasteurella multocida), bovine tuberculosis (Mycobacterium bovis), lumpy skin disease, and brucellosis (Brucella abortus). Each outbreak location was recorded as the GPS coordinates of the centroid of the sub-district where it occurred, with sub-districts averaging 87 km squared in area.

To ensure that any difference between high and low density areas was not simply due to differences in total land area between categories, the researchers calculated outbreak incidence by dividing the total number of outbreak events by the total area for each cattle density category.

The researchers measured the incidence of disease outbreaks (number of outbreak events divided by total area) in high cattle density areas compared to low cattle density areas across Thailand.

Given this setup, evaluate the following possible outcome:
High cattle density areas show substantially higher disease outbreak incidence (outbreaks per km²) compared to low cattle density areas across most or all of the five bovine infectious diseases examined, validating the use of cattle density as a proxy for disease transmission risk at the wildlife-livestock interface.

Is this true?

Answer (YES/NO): YES